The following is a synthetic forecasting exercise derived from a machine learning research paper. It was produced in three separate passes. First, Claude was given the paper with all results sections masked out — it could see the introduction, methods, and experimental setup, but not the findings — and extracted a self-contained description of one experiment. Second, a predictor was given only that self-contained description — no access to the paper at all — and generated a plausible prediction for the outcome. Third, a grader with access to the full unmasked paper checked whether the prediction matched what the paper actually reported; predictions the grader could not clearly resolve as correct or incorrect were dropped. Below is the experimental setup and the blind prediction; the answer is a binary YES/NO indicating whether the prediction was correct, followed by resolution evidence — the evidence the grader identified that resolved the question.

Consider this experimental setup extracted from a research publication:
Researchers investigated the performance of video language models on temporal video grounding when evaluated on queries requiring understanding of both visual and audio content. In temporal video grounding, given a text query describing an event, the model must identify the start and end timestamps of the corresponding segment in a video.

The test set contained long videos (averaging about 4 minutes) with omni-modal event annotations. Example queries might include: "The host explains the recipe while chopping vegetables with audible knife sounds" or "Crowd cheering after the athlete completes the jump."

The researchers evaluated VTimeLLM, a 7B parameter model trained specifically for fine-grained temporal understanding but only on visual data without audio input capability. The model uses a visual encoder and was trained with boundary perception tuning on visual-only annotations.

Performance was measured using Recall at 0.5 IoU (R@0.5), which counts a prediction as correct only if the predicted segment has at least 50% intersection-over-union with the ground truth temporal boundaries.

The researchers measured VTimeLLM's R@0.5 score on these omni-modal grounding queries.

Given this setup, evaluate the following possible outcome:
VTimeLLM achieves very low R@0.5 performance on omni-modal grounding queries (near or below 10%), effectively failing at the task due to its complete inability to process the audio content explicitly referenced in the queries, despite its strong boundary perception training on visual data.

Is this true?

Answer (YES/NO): YES